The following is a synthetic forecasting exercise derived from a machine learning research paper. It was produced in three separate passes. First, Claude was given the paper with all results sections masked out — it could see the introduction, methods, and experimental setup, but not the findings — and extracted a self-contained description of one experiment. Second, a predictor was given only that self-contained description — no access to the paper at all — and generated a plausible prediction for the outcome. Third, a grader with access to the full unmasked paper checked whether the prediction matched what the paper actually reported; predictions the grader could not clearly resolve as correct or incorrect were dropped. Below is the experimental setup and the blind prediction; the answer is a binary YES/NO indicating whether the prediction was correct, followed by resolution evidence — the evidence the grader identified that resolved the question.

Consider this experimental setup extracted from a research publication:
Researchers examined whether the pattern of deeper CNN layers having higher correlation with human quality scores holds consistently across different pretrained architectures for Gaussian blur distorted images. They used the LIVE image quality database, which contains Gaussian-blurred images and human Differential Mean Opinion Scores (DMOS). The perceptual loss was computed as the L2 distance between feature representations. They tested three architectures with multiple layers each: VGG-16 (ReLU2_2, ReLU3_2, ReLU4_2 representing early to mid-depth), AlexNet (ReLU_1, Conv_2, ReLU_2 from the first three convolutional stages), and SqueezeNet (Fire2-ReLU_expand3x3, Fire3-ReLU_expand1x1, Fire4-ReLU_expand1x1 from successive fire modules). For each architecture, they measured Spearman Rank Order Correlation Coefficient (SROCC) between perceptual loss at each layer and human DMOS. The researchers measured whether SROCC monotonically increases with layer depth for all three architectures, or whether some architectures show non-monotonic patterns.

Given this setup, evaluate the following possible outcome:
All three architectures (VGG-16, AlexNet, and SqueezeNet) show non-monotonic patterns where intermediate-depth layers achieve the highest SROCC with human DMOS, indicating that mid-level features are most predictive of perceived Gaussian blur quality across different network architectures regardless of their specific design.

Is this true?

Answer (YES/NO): NO